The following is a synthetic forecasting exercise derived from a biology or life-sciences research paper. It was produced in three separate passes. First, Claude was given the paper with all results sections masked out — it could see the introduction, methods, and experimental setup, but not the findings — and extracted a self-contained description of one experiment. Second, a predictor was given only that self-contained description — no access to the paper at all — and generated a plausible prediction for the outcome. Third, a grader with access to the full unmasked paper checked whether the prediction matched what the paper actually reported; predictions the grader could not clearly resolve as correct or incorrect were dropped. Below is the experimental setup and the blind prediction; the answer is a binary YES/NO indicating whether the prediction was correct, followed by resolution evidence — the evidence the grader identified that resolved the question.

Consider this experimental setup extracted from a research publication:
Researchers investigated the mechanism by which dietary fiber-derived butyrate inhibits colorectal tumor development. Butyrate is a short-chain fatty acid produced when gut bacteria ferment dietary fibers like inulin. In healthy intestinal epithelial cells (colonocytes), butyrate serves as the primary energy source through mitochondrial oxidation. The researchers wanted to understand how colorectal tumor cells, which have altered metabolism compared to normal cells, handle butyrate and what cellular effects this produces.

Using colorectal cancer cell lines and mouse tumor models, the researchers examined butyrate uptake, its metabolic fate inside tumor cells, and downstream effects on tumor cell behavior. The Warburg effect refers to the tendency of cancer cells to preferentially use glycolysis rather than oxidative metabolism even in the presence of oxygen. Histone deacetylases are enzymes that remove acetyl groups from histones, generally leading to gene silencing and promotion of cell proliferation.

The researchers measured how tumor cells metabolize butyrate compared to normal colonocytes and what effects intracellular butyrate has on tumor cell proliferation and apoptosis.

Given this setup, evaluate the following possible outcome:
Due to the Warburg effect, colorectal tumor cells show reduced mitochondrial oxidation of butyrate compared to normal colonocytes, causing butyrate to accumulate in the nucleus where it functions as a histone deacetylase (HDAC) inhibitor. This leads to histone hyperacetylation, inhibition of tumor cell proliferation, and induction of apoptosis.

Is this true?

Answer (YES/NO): YES